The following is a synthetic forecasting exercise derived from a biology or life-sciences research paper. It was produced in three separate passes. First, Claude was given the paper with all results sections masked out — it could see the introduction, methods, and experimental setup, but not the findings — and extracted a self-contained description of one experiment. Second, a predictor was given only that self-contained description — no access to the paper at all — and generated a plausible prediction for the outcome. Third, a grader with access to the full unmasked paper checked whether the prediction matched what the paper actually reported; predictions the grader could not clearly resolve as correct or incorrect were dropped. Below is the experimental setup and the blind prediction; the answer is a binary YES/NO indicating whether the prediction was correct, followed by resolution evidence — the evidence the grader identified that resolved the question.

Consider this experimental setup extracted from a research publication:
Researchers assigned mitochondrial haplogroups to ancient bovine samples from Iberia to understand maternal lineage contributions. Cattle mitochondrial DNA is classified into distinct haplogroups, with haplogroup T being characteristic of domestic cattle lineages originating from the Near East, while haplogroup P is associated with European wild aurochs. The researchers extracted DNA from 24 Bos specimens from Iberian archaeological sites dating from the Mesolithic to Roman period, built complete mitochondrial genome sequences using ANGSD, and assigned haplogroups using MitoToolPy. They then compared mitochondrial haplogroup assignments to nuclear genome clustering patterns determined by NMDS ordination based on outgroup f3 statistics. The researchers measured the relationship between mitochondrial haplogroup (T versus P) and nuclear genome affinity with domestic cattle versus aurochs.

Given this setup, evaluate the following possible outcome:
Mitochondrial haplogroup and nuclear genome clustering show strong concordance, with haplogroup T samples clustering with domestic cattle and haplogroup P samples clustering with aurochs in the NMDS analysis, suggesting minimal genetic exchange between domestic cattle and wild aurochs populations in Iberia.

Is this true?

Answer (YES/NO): NO